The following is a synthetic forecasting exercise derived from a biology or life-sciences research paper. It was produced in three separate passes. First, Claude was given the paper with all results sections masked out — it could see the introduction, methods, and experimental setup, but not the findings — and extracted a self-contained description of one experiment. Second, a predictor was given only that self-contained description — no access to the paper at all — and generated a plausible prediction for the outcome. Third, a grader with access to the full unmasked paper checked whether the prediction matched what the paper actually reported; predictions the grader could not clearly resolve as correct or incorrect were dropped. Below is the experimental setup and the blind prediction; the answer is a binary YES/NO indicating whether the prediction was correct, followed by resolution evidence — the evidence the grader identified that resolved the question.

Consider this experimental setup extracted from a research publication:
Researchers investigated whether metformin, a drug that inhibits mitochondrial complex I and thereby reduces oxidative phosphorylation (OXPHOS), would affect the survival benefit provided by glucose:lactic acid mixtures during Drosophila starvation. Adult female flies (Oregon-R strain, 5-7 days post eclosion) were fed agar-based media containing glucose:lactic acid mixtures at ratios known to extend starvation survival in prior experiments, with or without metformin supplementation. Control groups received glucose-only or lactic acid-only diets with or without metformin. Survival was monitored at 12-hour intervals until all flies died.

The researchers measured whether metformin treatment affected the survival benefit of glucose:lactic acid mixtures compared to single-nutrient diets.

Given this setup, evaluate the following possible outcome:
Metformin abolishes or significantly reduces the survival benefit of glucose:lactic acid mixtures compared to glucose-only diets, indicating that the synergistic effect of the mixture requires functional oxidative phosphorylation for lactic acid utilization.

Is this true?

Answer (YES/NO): YES